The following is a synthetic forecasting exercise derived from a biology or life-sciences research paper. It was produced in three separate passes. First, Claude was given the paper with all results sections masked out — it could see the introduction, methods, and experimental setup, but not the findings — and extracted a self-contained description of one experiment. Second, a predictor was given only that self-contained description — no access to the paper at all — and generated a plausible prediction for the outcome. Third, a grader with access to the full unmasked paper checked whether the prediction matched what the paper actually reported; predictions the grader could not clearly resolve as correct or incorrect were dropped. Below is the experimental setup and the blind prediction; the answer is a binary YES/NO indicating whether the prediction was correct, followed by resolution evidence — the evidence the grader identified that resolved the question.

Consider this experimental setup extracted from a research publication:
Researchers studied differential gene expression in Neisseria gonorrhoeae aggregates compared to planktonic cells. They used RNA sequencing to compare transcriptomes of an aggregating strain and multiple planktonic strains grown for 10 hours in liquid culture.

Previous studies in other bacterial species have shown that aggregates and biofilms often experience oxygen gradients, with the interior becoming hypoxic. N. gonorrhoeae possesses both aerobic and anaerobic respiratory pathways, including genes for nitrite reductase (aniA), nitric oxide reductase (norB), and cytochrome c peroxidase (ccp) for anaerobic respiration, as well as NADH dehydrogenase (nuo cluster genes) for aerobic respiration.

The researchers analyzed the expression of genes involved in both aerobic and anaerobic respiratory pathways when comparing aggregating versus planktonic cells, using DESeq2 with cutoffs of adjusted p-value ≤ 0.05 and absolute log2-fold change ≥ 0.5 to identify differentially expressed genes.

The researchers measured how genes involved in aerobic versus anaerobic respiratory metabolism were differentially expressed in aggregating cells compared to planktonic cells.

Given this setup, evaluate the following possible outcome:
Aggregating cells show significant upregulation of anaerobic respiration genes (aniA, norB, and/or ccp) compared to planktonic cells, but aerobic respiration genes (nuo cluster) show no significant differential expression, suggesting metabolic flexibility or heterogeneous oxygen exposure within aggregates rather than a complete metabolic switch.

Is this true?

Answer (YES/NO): NO